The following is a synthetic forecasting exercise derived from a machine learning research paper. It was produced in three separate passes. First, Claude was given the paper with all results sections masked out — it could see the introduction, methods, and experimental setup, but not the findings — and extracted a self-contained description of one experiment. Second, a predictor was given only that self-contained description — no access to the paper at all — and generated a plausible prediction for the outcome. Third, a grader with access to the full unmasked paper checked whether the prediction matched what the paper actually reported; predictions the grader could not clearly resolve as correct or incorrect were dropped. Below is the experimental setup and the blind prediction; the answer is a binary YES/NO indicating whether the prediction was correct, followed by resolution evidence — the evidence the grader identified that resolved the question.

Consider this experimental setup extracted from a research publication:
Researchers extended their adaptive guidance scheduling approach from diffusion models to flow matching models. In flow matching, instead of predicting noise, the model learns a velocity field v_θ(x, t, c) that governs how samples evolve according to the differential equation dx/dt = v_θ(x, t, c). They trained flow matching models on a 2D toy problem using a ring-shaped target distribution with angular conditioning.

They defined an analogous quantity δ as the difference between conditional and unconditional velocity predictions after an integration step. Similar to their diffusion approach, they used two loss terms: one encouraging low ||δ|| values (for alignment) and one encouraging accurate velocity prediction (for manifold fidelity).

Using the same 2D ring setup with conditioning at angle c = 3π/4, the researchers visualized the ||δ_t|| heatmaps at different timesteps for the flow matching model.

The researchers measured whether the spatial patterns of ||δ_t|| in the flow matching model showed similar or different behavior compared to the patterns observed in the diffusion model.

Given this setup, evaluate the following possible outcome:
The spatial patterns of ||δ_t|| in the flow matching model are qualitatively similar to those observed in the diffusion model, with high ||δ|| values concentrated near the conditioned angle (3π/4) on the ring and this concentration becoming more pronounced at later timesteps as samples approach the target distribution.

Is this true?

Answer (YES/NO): NO